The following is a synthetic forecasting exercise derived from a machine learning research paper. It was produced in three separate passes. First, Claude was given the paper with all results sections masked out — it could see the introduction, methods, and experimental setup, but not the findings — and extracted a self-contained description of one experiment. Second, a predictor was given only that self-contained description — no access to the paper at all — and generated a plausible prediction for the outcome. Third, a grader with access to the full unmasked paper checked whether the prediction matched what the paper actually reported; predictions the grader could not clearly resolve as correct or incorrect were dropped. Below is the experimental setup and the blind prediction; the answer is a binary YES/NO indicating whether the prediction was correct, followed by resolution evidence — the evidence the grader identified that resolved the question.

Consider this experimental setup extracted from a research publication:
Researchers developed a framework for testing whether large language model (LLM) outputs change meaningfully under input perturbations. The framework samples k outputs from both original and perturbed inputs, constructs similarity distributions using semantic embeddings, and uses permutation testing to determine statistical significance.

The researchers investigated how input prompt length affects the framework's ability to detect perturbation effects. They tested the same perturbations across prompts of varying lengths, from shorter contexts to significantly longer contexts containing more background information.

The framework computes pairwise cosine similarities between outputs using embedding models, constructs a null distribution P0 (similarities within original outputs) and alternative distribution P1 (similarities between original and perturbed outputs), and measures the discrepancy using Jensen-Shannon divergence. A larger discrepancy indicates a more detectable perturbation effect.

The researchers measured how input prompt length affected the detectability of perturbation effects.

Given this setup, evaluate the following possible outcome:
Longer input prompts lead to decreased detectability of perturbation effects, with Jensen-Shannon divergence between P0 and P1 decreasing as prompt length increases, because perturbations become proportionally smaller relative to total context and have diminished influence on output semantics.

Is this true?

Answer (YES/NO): YES